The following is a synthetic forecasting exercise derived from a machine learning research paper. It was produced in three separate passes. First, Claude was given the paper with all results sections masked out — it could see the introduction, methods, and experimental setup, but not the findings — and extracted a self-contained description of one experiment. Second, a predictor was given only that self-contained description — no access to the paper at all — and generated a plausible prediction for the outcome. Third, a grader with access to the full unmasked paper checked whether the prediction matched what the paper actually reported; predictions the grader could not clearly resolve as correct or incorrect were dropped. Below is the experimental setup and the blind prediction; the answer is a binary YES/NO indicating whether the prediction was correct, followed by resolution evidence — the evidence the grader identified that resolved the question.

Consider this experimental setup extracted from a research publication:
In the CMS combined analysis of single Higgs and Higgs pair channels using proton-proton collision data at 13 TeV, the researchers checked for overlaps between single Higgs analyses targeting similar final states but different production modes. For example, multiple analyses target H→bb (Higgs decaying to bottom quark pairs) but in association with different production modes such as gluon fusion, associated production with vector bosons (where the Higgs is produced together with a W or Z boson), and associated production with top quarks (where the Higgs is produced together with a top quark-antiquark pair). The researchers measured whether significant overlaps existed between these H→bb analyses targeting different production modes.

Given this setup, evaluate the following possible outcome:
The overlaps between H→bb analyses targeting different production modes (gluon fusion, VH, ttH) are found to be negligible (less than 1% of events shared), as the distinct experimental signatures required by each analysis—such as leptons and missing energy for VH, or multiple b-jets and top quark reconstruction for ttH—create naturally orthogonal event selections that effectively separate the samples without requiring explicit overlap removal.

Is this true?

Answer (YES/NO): YES